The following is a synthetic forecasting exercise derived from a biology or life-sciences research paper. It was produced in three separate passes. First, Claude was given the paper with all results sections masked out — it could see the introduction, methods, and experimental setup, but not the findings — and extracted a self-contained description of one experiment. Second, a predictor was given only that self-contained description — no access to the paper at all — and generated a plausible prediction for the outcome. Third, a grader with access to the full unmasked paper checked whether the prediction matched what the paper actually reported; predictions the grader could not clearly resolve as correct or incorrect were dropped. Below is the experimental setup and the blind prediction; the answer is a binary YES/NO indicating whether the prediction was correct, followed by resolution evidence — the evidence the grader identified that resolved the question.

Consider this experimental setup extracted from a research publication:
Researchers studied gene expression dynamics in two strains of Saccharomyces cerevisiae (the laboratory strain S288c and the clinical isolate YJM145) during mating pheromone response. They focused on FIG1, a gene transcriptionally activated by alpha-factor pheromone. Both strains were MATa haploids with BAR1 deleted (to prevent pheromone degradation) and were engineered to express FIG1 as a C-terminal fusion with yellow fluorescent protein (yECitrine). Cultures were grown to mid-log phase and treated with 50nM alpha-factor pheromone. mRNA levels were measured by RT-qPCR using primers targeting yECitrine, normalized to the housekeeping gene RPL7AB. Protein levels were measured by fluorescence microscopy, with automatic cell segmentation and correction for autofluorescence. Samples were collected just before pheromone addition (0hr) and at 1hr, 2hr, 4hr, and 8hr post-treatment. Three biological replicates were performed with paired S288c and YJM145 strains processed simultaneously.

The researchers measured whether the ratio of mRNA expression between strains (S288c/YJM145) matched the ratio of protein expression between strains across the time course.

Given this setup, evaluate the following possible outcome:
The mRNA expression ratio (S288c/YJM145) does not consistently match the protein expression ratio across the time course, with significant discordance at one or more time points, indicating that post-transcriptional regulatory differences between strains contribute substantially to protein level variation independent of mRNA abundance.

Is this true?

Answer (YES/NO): YES